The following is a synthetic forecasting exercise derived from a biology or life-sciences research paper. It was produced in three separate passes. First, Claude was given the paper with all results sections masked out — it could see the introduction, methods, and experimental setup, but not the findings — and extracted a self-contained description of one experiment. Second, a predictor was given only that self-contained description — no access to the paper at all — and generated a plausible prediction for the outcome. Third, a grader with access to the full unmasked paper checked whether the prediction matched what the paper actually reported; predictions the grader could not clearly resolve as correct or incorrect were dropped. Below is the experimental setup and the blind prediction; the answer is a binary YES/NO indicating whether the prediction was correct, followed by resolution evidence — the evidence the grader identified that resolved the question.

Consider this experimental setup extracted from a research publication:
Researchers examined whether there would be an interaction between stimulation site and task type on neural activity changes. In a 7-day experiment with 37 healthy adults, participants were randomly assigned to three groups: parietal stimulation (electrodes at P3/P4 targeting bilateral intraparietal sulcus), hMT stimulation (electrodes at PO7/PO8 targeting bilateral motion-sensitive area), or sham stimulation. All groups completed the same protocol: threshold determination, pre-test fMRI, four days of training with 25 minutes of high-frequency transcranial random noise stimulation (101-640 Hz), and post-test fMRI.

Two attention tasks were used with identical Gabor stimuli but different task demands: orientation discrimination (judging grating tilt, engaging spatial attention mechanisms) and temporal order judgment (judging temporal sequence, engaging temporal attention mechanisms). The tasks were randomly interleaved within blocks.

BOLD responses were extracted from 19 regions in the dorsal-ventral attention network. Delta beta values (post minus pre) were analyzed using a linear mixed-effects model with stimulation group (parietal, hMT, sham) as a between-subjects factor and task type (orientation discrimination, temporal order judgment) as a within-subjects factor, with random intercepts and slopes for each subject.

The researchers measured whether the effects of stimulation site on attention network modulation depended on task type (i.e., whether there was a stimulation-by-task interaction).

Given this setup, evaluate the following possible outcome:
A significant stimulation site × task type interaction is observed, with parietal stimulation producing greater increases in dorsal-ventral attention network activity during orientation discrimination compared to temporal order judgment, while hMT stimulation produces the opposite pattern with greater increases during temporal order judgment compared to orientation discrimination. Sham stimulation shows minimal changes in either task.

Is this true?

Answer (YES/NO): NO